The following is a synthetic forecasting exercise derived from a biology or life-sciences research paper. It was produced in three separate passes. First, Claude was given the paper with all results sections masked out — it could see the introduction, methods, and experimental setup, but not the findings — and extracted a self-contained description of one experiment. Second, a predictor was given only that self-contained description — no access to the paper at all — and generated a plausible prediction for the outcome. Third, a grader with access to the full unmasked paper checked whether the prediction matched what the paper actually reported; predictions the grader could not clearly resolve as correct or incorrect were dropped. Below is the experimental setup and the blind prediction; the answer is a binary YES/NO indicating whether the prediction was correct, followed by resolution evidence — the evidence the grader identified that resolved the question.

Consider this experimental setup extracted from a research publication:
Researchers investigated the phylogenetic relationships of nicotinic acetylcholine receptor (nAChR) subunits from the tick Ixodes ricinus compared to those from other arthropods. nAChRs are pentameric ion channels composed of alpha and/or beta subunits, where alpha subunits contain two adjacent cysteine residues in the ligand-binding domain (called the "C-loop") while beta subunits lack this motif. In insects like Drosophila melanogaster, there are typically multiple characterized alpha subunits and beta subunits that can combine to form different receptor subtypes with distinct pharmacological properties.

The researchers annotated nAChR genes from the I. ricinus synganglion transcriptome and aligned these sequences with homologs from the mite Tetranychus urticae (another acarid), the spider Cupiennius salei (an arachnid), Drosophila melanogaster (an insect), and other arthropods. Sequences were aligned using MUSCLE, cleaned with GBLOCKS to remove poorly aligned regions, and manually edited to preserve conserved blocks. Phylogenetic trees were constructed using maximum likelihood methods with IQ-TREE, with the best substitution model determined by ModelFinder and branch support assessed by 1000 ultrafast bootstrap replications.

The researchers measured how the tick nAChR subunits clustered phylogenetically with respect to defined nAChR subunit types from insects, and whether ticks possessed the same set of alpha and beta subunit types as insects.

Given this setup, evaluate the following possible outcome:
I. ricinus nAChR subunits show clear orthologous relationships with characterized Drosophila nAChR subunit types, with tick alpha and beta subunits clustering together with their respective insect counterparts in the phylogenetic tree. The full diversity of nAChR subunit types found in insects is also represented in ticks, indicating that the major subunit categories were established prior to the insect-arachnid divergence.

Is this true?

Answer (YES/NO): NO